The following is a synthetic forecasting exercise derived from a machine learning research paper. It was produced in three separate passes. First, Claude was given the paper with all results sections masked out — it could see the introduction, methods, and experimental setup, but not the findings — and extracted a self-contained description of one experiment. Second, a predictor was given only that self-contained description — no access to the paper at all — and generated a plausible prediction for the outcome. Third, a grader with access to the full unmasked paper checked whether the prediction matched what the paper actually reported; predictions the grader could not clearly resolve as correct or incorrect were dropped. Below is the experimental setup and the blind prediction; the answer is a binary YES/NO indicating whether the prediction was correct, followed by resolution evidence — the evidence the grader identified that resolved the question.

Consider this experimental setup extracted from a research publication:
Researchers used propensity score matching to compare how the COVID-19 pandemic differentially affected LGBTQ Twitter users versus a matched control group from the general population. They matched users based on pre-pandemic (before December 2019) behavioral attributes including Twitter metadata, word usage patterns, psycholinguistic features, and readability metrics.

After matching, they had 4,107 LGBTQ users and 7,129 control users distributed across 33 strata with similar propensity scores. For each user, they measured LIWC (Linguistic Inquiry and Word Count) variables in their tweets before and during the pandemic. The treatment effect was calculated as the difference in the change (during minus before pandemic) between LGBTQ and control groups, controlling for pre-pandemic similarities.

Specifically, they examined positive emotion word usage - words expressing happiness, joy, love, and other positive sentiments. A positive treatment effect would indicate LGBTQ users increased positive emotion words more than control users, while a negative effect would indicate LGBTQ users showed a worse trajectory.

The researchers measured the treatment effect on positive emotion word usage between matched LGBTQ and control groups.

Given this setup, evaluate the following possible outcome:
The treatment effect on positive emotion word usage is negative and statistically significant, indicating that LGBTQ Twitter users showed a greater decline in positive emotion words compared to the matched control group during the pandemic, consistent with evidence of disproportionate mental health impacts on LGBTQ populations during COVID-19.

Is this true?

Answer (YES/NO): YES